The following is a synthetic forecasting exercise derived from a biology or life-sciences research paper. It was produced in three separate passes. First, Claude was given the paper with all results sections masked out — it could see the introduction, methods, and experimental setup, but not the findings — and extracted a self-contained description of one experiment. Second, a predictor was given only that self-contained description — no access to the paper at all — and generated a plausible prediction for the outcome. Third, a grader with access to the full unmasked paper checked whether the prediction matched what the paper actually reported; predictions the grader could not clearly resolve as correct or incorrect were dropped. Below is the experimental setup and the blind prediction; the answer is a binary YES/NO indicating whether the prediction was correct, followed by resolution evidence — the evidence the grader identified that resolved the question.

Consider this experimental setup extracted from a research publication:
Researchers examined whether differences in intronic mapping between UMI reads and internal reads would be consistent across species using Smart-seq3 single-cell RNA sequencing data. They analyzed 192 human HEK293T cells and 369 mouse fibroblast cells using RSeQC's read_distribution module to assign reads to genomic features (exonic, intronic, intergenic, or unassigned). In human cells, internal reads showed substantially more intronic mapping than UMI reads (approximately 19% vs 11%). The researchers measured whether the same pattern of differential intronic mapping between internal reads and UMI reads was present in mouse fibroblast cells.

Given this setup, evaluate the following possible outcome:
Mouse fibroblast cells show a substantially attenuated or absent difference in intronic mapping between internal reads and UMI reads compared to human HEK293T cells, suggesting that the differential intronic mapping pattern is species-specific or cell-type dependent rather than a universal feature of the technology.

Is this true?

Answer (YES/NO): YES